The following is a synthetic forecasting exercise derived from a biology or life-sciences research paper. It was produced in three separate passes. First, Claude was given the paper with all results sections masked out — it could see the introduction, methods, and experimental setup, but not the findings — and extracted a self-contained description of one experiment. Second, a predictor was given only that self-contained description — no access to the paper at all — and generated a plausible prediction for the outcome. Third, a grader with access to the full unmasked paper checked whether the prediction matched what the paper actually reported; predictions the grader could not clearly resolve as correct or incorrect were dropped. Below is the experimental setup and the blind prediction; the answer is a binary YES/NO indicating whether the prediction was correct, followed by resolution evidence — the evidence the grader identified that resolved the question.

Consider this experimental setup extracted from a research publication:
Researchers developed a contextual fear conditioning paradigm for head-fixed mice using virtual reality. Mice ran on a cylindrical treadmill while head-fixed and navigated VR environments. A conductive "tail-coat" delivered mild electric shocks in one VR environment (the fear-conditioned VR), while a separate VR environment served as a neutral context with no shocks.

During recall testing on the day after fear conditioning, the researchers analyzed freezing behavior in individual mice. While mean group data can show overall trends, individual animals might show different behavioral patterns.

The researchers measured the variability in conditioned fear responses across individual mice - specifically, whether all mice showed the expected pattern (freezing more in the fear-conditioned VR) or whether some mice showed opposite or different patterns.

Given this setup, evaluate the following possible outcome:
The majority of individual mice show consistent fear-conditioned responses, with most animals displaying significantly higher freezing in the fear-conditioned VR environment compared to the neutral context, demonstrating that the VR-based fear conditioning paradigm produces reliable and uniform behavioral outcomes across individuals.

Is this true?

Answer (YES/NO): NO